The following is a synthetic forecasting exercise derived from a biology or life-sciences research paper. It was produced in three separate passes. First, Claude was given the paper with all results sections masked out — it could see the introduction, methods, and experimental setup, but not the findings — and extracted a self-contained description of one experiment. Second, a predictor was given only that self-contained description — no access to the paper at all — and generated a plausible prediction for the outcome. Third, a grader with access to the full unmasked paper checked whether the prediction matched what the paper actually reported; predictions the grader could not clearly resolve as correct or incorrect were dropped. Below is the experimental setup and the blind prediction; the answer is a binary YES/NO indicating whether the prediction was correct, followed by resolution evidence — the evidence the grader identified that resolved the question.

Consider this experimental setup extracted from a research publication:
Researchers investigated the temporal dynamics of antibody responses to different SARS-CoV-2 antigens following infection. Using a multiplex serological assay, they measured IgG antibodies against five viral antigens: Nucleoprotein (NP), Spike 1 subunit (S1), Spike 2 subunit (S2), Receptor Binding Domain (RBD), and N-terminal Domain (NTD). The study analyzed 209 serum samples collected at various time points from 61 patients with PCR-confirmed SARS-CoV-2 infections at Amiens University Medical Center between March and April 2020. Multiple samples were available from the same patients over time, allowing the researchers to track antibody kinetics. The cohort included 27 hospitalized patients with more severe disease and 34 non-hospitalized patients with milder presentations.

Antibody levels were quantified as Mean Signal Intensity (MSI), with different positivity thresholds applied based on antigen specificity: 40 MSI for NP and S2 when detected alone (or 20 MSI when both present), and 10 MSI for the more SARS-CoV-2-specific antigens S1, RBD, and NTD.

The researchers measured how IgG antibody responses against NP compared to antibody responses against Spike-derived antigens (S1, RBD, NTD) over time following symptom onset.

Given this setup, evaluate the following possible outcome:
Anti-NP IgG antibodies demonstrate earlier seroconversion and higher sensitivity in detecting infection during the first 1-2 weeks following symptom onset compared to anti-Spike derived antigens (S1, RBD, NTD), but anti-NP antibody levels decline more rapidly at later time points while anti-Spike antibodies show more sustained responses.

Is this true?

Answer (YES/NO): NO